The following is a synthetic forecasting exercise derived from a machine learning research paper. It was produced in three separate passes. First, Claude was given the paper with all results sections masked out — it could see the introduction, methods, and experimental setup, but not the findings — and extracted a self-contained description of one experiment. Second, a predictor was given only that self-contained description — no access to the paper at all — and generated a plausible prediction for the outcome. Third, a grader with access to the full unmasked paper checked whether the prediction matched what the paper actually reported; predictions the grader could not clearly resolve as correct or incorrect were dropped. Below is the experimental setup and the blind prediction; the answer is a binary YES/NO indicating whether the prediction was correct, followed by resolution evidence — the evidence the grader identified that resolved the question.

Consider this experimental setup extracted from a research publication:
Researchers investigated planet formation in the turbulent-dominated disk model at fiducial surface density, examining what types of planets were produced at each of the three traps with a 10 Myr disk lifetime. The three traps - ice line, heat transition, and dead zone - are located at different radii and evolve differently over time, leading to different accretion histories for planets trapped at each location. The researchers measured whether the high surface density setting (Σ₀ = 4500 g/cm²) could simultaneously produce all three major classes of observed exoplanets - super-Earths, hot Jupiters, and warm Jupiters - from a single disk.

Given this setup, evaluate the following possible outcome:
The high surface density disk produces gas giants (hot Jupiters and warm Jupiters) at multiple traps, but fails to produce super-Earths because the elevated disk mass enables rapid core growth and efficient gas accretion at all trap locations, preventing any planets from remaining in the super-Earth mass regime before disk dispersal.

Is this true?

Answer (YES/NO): NO